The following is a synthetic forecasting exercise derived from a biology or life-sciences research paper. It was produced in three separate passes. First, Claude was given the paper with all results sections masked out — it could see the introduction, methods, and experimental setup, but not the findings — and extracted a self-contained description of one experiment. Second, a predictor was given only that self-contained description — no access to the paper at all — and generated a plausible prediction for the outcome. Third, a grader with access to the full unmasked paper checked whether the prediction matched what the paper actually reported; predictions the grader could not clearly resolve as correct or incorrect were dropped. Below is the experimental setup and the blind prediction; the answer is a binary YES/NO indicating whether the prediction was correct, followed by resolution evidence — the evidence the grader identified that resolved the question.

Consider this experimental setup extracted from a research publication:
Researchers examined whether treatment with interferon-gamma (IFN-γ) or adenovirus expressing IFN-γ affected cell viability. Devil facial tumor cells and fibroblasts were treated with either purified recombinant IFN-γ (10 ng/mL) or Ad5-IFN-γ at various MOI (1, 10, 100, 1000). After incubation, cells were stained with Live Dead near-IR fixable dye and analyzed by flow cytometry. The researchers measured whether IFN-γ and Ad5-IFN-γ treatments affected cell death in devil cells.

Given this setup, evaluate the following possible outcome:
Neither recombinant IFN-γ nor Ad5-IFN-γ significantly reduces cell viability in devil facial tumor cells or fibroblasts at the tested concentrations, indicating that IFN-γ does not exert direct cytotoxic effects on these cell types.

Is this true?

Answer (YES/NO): NO